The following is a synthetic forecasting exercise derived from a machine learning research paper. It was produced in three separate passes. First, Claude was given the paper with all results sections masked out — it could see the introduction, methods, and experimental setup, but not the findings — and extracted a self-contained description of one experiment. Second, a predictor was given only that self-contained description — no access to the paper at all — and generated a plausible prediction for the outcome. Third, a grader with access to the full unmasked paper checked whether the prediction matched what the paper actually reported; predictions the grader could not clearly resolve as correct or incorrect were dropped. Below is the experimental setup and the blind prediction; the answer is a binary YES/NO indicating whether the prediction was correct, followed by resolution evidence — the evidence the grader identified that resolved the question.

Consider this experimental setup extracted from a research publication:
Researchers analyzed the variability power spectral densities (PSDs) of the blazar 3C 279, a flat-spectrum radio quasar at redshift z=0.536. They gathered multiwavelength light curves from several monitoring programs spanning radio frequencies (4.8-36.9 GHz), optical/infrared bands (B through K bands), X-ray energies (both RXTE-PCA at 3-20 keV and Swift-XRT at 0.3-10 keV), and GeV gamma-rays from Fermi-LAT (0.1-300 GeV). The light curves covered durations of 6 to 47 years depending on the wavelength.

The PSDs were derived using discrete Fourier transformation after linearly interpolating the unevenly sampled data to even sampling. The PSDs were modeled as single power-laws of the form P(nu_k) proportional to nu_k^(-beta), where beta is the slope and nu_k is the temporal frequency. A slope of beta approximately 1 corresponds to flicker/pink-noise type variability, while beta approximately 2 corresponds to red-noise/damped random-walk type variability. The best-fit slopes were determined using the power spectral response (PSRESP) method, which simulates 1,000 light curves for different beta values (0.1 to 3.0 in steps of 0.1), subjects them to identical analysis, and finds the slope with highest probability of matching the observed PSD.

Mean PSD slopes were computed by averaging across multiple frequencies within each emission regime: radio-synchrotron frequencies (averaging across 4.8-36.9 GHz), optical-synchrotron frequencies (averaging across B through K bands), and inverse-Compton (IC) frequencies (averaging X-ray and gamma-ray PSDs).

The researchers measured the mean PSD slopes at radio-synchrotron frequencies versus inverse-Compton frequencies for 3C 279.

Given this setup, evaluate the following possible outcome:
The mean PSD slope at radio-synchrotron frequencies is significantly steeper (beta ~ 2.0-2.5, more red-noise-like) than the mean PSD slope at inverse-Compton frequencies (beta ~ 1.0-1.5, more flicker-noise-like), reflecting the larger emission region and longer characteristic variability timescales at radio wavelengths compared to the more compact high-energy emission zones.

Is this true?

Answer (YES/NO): YES